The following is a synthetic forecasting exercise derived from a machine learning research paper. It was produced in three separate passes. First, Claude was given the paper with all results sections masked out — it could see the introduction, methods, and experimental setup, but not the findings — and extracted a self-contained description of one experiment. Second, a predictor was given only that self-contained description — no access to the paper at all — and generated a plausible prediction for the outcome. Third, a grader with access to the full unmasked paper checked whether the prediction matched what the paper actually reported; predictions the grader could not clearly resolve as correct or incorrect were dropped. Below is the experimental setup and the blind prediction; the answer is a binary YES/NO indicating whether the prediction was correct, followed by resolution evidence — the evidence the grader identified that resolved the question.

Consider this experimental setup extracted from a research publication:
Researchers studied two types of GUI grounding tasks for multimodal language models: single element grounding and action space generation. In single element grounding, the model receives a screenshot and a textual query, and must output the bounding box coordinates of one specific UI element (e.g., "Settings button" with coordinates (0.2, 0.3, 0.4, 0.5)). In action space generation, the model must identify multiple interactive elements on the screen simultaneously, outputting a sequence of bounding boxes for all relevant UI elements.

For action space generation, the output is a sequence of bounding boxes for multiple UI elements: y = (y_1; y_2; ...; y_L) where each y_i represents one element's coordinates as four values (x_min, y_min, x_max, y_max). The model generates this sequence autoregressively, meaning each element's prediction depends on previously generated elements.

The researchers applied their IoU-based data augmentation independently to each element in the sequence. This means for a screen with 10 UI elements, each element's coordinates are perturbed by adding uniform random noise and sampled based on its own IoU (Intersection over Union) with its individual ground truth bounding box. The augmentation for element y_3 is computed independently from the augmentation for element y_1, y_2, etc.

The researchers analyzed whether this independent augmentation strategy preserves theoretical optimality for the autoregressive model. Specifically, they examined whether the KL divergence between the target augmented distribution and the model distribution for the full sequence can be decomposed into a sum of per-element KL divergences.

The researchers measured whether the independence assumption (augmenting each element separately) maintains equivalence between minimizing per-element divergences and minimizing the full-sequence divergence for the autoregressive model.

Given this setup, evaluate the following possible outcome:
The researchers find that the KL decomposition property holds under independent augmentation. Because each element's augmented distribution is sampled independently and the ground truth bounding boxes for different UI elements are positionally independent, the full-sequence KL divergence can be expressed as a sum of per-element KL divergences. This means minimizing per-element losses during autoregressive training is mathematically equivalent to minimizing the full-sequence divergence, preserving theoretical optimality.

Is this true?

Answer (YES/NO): YES